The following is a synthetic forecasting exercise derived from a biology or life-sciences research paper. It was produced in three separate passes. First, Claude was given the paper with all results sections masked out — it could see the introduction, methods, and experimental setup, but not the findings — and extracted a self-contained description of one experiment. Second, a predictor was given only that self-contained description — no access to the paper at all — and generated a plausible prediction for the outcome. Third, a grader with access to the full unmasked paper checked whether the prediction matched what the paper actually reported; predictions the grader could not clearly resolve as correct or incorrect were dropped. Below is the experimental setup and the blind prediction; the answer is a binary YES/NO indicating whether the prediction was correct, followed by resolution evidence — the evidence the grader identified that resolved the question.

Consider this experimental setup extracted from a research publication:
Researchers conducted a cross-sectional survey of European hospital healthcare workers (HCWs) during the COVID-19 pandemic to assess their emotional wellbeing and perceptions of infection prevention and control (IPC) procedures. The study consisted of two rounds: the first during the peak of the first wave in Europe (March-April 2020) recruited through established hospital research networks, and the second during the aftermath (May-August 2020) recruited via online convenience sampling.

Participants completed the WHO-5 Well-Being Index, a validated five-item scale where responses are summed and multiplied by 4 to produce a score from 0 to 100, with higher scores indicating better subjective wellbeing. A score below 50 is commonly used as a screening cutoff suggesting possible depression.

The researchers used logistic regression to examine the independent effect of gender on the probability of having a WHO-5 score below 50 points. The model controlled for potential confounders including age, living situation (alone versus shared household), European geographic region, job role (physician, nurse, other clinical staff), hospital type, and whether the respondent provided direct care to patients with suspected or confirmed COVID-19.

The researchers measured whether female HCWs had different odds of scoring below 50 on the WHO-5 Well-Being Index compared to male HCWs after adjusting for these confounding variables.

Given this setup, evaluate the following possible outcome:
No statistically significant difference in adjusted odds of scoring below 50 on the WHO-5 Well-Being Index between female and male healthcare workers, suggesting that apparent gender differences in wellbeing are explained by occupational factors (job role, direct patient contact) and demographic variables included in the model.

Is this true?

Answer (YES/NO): NO